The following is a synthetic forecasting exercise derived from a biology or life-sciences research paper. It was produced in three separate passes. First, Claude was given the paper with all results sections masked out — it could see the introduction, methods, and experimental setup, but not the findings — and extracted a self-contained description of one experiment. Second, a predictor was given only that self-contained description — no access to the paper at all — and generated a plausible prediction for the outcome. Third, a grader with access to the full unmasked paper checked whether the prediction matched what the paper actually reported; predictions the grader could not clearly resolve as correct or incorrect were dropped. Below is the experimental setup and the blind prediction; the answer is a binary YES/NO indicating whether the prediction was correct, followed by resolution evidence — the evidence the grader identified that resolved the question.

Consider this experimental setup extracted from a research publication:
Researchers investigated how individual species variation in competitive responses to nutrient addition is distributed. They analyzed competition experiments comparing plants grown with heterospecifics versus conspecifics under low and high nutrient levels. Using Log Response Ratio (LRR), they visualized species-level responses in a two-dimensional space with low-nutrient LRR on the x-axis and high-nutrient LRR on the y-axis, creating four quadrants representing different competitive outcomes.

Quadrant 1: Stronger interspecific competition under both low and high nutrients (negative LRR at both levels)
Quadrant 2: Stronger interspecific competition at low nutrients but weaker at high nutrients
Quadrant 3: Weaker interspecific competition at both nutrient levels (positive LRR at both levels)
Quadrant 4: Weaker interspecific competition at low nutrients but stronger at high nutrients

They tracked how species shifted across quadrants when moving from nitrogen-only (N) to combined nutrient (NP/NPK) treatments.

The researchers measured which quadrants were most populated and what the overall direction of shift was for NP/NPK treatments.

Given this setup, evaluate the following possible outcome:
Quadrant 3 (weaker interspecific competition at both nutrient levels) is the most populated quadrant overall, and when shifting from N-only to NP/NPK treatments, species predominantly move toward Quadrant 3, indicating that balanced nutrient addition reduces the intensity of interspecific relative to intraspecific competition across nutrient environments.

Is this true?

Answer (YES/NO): NO